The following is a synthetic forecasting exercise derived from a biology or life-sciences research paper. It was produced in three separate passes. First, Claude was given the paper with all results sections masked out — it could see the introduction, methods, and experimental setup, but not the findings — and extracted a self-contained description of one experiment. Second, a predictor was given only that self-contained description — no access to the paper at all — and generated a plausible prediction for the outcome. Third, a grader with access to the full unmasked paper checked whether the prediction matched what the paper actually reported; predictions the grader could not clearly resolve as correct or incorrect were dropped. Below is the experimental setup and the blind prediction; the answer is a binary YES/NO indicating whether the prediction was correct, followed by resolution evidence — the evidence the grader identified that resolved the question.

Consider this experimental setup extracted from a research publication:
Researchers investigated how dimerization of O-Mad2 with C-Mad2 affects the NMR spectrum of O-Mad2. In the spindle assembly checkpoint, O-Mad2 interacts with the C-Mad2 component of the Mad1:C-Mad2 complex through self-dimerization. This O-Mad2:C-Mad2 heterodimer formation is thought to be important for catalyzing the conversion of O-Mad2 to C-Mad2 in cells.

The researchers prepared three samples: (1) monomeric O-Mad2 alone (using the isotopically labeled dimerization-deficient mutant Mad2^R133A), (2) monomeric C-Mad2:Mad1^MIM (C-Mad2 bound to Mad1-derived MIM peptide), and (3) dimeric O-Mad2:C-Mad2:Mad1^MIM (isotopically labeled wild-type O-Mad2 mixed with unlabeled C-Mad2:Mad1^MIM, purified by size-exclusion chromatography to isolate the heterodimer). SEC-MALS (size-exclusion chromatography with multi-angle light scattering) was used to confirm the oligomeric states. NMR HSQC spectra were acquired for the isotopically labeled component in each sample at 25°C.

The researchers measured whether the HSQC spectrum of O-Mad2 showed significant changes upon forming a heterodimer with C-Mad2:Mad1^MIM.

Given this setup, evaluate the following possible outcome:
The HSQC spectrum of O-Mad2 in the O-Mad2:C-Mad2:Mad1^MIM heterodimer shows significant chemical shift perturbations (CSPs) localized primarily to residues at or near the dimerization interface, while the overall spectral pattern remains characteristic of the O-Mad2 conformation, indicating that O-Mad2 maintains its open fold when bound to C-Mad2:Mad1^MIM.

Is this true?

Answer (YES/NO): NO